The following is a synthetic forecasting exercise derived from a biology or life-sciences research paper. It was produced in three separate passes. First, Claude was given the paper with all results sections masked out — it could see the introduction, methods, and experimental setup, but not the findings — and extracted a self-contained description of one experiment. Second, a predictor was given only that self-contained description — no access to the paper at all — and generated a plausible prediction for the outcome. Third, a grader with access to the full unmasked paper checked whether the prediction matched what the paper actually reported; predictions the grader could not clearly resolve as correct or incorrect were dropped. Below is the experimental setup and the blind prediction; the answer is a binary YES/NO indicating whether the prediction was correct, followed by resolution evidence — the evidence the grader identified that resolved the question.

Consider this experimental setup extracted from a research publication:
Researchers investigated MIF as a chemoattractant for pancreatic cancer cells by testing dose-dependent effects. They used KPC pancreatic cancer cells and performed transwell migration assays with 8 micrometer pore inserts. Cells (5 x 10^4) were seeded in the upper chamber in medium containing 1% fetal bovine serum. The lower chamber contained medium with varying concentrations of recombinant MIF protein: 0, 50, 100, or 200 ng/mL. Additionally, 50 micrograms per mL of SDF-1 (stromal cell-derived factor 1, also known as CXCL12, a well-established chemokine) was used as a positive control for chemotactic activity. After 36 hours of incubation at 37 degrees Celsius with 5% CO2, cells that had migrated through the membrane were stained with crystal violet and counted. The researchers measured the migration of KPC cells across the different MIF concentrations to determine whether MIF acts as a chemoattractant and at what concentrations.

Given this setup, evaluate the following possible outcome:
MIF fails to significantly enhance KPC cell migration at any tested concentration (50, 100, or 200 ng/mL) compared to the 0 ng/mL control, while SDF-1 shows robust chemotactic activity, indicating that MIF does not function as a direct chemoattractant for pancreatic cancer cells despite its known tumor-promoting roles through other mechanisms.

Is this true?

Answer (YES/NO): NO